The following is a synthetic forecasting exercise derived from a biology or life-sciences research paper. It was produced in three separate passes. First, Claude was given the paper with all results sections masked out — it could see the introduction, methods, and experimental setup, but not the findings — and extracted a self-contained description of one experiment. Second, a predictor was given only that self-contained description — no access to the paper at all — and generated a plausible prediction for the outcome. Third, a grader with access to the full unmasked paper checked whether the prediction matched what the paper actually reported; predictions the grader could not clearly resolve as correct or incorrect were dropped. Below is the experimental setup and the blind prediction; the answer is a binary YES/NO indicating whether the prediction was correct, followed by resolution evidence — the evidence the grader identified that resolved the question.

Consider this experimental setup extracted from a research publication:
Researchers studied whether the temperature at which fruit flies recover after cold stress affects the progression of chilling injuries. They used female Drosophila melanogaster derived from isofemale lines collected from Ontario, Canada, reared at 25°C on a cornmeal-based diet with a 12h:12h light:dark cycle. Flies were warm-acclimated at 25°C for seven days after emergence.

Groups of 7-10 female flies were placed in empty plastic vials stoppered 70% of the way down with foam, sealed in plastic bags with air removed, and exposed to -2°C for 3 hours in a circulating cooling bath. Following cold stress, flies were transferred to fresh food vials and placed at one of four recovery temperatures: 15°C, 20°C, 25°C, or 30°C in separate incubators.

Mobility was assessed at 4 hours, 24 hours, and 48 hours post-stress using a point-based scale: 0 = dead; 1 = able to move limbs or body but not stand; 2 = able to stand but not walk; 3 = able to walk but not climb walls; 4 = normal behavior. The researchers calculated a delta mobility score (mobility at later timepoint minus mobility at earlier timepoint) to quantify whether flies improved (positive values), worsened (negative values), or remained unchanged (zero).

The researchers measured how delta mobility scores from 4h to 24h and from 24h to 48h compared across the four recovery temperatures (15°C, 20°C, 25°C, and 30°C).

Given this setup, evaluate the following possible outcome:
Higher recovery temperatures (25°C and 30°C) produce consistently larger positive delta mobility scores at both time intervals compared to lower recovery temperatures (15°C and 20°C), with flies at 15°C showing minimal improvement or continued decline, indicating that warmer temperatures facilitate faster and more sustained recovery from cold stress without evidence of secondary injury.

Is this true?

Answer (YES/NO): NO